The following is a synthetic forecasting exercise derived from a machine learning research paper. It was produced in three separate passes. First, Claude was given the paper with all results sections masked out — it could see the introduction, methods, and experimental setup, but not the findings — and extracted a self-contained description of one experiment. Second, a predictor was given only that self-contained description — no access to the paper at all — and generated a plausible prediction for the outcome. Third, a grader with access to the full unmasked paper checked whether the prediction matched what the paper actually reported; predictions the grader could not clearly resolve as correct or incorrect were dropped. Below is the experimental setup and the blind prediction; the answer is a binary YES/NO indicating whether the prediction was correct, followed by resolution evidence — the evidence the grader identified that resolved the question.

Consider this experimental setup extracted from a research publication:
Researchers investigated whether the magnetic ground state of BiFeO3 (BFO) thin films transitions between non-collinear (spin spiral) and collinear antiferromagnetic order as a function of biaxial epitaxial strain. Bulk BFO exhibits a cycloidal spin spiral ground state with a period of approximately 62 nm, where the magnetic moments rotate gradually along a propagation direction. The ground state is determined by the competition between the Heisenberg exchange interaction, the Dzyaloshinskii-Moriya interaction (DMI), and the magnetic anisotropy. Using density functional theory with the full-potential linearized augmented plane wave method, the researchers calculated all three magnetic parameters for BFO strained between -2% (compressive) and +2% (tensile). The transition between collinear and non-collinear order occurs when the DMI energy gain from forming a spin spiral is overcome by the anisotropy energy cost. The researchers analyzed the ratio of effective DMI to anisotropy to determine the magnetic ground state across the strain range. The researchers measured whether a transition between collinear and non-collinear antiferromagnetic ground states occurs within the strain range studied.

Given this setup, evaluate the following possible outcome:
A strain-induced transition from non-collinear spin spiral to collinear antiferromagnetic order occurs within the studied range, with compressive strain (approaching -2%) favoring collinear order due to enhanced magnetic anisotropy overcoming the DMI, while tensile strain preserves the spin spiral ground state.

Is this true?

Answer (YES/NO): YES